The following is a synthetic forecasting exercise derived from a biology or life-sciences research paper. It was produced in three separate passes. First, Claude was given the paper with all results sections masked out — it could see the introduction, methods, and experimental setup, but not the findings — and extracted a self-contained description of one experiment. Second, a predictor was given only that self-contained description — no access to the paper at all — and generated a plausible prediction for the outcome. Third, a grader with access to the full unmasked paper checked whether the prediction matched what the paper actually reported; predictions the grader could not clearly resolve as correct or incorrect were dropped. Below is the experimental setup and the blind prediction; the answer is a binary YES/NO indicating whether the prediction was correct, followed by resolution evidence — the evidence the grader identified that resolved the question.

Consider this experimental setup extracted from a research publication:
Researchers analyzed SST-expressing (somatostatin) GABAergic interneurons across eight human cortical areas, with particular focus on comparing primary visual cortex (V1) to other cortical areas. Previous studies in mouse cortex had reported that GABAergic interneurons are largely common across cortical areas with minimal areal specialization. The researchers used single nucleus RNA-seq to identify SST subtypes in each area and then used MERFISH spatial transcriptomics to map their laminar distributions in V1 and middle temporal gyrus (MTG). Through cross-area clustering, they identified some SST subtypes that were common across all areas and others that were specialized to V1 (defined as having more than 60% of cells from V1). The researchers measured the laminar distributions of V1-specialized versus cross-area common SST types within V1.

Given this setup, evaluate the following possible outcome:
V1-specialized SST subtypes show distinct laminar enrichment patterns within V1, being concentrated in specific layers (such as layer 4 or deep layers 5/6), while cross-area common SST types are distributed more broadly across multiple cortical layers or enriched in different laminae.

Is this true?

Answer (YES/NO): YES